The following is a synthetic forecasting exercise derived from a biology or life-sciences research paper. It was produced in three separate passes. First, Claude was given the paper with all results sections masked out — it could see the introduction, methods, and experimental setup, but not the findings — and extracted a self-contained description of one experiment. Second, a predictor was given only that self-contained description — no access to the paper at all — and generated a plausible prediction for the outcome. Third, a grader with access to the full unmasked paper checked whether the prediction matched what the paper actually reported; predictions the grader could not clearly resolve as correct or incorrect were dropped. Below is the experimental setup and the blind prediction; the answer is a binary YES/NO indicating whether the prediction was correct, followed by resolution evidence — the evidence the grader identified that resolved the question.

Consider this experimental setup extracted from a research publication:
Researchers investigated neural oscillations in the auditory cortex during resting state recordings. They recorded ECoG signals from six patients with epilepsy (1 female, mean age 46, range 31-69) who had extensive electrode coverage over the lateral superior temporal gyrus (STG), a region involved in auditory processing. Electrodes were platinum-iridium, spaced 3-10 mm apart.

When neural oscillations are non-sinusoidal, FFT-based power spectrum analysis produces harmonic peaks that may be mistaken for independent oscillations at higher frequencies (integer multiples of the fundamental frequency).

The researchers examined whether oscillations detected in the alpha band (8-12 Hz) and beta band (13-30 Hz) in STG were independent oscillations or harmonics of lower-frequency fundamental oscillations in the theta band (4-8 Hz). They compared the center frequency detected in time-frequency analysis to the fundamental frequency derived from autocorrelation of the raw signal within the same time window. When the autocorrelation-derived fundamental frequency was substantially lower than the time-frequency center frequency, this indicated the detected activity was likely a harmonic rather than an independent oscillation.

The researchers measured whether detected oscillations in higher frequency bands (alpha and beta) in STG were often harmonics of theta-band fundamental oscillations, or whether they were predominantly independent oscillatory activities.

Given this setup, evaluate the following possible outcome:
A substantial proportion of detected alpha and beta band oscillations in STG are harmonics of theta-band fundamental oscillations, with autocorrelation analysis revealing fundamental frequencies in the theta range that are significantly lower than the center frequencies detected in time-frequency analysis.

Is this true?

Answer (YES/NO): NO